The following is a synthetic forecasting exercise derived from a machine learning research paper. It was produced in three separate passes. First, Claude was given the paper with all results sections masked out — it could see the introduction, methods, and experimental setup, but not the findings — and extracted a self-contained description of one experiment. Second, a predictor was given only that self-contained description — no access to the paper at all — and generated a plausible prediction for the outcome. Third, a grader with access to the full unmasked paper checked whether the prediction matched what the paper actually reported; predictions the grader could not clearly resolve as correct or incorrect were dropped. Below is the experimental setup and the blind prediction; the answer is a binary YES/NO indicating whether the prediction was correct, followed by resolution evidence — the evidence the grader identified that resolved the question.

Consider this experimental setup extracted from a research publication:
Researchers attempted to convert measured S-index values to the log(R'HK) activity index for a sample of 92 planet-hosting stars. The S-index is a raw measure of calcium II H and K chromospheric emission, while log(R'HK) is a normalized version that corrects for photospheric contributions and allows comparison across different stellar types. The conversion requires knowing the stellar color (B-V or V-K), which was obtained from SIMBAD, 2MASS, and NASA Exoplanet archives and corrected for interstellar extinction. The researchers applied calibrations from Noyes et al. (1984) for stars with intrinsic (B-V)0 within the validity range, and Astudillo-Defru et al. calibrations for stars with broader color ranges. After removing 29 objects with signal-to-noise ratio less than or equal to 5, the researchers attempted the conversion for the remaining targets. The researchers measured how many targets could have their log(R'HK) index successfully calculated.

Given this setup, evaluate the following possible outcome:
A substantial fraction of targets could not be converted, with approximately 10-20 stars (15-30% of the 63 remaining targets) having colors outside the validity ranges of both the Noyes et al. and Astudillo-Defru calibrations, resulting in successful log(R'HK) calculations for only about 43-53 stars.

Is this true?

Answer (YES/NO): YES